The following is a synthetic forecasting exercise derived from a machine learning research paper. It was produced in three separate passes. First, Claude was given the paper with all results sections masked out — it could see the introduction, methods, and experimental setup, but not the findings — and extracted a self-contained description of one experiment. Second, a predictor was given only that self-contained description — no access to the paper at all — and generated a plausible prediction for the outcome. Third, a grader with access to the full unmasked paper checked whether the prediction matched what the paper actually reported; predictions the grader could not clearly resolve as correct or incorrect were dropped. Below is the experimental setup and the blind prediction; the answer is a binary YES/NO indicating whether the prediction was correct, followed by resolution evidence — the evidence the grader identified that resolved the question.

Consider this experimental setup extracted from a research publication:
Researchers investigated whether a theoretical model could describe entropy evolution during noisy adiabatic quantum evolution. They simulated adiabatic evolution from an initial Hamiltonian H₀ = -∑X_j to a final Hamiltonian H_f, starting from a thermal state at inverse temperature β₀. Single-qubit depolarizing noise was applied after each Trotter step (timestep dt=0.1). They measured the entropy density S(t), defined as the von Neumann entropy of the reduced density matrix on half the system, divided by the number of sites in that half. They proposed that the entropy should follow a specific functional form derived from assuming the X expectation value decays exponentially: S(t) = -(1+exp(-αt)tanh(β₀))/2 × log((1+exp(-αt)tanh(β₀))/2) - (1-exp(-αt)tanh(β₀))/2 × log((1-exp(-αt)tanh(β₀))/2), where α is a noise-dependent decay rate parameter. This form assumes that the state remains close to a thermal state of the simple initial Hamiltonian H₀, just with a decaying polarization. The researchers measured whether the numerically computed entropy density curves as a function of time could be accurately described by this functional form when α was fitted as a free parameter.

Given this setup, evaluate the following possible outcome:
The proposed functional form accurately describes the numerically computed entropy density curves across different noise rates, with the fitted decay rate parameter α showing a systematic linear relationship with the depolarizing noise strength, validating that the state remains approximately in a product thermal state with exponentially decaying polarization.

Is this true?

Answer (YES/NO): NO